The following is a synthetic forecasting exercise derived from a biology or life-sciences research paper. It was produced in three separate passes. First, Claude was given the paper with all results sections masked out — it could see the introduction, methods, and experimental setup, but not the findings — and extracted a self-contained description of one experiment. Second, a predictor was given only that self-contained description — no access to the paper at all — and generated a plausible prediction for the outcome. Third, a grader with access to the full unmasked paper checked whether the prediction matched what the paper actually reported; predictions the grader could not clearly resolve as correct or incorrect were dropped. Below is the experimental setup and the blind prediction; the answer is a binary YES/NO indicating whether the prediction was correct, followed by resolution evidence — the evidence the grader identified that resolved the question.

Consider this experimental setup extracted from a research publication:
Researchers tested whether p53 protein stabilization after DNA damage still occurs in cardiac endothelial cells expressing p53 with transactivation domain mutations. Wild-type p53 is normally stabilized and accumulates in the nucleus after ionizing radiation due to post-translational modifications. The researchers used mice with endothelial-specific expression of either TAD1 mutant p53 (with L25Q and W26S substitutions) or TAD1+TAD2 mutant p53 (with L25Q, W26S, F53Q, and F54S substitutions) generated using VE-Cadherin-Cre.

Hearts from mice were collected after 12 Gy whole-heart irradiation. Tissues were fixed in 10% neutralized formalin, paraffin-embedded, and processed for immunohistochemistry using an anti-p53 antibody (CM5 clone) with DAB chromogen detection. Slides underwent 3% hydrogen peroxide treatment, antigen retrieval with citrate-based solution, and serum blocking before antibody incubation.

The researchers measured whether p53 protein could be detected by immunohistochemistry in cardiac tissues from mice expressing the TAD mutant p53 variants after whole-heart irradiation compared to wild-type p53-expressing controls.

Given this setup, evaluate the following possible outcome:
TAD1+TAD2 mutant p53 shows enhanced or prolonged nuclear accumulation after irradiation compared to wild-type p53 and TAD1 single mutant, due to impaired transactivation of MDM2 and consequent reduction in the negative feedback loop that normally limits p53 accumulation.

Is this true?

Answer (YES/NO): NO